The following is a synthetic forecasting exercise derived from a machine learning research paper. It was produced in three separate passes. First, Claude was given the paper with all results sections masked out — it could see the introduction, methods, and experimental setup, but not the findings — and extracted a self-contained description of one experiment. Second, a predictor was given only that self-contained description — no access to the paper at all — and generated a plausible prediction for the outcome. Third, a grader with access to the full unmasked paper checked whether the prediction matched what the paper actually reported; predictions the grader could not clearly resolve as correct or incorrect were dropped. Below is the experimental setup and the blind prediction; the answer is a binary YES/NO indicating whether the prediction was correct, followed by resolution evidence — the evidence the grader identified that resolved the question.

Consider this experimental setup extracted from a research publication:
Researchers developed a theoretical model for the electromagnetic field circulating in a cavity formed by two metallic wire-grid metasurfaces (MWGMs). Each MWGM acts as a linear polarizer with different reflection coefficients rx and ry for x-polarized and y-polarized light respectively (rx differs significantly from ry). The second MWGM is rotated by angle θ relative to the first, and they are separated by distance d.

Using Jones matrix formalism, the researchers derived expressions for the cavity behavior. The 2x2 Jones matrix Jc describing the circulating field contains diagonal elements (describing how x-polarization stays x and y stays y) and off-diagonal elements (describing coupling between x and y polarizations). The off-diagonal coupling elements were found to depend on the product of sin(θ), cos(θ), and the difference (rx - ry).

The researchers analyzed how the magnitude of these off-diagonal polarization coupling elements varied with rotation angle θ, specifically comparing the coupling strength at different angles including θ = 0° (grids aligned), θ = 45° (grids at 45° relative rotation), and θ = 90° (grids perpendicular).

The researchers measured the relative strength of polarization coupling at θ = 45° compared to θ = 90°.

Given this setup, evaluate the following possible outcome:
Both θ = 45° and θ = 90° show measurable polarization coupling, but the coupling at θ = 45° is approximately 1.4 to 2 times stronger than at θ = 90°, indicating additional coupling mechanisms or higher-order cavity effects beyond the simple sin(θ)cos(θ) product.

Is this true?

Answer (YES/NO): NO